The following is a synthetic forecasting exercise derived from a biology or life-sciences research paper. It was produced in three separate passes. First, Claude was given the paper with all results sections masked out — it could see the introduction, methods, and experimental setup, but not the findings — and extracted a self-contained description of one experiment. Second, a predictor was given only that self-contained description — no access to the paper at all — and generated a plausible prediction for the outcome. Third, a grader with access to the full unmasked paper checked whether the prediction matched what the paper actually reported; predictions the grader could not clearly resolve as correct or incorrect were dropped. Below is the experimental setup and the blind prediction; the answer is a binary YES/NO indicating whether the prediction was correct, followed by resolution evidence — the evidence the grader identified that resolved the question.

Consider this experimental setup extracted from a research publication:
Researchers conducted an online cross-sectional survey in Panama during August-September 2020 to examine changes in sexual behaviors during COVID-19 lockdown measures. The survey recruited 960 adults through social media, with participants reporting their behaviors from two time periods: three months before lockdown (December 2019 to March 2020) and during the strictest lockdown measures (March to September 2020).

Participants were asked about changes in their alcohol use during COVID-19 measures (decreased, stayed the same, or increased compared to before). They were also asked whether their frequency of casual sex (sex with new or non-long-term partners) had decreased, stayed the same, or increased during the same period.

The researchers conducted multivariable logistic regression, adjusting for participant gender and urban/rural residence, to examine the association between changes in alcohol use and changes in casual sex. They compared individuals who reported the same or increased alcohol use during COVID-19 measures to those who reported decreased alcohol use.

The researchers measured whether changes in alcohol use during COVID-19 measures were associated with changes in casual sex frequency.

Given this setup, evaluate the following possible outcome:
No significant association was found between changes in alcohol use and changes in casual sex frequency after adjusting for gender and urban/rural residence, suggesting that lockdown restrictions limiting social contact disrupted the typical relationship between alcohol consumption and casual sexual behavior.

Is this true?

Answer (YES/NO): NO